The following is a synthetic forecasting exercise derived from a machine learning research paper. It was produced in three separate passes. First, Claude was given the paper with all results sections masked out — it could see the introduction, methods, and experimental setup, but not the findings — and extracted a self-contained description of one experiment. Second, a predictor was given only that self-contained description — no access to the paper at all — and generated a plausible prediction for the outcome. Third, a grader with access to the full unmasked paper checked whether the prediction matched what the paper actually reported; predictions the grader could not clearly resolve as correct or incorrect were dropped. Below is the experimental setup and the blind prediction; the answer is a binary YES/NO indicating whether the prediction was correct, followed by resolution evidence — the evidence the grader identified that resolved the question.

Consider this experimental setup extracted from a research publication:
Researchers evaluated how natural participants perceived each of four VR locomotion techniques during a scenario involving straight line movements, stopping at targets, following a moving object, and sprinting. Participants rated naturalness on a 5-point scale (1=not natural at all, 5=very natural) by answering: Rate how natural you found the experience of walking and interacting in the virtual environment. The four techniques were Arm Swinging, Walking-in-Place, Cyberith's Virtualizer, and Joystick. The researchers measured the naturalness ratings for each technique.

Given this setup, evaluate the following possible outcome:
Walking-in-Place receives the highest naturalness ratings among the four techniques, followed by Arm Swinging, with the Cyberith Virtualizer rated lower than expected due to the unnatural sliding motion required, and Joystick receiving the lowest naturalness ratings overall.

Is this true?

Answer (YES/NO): NO